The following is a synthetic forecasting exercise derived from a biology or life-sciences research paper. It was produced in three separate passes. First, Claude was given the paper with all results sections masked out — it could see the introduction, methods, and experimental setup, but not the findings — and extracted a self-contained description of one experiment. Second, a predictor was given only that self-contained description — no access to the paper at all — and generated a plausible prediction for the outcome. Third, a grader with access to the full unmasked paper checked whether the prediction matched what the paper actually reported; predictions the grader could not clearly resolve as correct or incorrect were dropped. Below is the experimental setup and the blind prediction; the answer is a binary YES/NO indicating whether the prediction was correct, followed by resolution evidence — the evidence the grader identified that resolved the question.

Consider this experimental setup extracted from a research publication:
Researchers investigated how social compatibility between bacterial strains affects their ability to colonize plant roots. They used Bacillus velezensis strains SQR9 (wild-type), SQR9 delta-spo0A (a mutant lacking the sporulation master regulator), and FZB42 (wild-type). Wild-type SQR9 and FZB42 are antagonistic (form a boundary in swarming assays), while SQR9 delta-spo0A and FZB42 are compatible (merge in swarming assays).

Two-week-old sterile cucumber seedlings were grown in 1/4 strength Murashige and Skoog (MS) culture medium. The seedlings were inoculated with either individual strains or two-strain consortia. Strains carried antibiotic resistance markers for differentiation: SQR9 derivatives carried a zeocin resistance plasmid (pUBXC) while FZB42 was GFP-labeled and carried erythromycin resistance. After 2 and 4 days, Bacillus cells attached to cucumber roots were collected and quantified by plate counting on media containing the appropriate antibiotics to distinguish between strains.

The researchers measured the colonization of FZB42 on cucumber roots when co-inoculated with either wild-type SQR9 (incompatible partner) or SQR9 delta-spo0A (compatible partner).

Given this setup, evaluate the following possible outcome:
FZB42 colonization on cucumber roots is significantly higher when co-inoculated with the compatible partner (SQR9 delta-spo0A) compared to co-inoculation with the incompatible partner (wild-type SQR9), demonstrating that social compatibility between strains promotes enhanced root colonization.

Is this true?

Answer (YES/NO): YES